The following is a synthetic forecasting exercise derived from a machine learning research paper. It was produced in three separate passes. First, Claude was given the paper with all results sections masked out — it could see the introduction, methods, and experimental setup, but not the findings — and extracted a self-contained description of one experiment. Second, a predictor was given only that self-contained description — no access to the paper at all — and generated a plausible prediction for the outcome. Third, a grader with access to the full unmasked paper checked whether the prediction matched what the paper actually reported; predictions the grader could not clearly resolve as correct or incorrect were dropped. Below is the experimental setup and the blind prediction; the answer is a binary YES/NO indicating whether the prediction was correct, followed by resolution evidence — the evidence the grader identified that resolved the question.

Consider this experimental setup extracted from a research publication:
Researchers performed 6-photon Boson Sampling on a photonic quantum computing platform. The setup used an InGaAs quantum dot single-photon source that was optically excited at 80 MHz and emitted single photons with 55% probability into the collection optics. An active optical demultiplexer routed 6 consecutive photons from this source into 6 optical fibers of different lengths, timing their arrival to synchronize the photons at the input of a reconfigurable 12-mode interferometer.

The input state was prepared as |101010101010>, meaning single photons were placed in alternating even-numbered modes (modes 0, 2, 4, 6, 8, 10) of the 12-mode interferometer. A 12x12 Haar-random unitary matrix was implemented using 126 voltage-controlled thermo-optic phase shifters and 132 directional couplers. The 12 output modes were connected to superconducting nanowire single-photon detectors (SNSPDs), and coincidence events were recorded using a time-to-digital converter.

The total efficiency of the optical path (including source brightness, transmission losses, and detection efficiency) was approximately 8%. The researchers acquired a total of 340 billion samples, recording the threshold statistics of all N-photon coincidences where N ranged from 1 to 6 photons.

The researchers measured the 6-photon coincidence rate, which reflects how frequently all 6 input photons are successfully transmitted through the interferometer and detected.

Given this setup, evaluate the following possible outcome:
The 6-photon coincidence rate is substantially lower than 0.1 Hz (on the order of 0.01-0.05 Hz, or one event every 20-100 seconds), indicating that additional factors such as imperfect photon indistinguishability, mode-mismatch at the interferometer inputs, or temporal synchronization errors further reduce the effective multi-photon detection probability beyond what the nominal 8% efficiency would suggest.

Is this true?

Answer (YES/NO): NO